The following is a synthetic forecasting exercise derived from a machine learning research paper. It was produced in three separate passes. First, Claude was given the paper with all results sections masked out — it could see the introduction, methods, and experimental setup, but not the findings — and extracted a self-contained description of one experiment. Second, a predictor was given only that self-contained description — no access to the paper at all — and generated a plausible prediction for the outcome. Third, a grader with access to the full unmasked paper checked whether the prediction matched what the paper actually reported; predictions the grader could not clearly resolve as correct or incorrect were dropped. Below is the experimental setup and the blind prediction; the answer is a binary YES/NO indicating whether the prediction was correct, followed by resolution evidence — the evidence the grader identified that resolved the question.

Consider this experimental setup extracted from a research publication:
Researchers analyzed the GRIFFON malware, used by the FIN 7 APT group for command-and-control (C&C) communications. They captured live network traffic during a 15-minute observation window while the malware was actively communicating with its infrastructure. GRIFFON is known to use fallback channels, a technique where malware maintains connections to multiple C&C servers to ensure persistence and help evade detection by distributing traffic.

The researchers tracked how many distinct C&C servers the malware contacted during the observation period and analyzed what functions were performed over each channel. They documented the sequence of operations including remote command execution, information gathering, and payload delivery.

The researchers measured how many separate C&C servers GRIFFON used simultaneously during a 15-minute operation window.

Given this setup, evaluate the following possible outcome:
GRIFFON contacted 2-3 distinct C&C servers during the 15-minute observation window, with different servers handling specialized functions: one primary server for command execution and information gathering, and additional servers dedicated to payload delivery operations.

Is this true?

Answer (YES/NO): NO